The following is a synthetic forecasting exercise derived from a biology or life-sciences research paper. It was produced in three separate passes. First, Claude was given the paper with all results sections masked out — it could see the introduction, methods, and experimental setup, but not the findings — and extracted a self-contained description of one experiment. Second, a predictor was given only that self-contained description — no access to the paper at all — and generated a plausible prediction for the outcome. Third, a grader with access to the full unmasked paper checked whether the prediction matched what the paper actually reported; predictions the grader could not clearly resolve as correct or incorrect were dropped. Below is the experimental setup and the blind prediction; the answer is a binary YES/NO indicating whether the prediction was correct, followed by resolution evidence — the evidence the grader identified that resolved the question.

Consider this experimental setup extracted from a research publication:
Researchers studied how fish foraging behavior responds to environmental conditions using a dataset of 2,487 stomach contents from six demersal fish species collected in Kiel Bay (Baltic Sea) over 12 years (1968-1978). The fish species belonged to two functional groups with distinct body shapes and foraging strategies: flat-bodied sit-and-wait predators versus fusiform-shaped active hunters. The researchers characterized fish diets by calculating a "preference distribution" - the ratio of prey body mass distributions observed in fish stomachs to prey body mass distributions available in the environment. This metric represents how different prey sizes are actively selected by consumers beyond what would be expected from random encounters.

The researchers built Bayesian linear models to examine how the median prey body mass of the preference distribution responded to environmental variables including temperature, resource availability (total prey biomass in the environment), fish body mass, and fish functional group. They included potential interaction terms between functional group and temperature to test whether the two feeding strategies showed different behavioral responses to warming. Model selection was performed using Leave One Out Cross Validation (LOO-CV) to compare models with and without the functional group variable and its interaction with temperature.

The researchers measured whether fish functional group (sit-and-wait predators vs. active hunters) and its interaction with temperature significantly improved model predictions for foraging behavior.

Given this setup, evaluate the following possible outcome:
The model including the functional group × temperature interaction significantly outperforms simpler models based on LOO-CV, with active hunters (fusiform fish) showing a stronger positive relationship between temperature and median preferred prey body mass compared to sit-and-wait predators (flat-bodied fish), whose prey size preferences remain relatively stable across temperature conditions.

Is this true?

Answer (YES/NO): NO